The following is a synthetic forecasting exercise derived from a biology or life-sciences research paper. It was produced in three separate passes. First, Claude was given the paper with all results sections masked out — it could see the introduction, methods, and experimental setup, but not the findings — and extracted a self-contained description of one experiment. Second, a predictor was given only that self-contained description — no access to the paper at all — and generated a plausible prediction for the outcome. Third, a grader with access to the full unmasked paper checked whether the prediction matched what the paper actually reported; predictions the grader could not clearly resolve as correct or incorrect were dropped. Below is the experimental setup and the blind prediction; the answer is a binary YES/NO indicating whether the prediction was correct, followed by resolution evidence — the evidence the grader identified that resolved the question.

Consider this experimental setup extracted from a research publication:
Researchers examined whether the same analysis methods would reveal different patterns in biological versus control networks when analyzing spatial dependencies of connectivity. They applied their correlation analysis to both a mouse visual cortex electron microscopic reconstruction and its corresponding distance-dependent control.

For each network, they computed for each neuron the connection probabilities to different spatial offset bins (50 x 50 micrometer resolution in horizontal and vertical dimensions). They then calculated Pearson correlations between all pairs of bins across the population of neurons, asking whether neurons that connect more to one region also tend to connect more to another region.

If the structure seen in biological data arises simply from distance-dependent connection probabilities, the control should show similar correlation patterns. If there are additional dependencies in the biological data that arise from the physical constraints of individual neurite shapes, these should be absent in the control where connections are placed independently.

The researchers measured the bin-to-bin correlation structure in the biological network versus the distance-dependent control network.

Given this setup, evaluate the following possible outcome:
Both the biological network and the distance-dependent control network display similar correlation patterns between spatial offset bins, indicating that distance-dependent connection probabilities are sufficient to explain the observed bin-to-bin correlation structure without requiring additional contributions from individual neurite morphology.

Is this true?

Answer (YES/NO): NO